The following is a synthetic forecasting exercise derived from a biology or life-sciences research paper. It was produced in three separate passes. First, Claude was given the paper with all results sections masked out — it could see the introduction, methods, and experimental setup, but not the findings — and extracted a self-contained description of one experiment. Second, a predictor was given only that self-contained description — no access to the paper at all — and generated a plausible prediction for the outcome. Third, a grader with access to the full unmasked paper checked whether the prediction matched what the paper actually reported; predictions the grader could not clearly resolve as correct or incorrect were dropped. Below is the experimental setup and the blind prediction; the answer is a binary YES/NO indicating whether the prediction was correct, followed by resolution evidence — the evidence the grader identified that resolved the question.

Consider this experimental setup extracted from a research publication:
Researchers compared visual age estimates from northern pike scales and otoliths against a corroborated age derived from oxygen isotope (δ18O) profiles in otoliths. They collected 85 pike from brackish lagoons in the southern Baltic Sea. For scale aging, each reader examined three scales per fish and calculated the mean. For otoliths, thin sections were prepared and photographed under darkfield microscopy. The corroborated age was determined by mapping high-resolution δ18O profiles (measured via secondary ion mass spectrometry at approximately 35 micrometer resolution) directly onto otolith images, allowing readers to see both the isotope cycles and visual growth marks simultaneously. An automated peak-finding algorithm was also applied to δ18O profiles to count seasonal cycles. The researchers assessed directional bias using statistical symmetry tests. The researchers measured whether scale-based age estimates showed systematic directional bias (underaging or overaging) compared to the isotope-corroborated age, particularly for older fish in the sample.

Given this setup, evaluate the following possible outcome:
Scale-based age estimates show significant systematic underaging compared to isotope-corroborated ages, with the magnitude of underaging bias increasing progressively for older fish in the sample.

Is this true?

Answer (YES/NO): YES